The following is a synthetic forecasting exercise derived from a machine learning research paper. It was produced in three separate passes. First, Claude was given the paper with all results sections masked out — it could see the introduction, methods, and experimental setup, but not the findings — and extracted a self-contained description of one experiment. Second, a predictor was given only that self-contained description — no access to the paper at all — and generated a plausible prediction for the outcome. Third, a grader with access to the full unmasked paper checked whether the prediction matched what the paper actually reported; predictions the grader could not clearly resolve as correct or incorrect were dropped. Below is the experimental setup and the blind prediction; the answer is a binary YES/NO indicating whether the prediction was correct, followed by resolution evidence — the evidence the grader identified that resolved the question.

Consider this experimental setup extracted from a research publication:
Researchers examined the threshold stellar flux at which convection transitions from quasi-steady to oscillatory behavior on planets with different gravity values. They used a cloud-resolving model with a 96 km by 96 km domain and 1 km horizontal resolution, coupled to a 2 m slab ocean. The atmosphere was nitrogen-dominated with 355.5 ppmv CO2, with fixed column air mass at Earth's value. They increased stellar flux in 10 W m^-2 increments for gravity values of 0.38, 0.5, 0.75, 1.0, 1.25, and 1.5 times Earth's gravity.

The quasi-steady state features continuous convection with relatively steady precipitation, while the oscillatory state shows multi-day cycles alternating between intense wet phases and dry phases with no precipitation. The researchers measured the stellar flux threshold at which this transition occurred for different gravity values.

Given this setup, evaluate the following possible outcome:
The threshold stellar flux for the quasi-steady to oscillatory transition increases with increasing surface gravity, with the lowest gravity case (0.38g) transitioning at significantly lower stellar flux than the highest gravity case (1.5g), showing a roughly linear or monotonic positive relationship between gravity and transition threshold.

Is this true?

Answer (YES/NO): YES